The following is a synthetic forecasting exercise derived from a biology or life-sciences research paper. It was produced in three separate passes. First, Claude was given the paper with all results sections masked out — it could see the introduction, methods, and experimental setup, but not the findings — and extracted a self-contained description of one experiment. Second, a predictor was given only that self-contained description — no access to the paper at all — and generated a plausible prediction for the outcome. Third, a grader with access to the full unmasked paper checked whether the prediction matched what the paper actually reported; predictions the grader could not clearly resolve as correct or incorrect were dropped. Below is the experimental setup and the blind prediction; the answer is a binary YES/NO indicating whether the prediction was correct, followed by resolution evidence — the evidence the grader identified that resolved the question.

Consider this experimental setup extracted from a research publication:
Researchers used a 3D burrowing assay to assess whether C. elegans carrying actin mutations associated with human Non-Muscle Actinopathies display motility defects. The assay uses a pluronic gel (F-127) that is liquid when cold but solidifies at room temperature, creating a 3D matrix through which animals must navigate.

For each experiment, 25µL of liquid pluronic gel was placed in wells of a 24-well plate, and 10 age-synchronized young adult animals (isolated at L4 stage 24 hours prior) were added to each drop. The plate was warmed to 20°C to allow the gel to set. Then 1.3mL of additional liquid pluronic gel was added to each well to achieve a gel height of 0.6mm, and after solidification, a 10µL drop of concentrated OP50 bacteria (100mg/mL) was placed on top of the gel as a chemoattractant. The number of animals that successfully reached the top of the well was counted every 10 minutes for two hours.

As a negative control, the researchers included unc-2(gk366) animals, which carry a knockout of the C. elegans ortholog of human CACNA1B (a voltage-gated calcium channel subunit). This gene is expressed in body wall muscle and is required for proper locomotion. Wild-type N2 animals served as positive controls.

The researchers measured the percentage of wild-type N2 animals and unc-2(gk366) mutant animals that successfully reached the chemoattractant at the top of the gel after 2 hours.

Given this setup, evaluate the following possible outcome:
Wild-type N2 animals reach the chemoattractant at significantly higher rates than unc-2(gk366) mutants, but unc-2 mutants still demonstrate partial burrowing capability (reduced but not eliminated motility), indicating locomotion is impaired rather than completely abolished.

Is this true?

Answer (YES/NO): YES